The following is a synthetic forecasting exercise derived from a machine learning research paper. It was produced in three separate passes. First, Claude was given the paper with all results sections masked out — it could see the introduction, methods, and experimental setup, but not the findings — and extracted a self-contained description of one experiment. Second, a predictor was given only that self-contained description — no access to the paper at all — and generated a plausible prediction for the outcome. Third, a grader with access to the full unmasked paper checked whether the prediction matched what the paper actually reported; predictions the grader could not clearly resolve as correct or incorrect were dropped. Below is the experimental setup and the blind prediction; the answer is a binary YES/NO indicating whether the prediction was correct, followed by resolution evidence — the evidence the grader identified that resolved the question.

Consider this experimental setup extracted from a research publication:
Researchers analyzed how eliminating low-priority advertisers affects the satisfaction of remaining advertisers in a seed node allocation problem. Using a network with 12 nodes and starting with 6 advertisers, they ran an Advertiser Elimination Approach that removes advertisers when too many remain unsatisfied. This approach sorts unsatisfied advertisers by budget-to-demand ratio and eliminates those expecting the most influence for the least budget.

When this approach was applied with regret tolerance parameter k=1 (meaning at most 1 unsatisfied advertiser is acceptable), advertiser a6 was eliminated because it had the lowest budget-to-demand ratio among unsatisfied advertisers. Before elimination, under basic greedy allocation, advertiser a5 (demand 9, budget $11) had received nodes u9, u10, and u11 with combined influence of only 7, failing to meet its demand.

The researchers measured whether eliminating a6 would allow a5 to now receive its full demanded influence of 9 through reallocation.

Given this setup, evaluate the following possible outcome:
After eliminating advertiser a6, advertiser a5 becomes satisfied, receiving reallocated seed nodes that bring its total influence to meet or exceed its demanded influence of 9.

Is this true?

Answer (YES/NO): NO